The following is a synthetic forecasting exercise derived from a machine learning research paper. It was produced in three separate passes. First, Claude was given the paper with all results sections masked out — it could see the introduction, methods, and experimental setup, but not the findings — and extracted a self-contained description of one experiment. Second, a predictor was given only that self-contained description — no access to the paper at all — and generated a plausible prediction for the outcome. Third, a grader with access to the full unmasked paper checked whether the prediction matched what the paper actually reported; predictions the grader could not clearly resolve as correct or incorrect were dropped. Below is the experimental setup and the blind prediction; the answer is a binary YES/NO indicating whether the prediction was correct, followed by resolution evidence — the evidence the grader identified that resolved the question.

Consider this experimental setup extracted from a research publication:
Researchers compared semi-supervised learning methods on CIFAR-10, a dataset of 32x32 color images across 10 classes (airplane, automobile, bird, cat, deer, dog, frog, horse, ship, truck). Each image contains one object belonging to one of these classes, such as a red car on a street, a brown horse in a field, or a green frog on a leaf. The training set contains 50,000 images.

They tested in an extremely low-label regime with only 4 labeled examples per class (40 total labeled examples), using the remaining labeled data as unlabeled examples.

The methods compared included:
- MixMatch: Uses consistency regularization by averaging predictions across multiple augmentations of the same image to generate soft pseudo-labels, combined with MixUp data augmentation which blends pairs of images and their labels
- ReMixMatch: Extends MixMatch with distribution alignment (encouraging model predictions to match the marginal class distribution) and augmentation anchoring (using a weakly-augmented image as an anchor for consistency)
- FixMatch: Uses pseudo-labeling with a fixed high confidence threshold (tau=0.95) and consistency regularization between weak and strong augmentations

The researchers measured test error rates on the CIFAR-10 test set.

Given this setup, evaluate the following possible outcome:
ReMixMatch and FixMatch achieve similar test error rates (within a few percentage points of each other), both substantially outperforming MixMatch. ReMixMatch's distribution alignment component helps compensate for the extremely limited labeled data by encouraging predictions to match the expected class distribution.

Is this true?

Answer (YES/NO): YES